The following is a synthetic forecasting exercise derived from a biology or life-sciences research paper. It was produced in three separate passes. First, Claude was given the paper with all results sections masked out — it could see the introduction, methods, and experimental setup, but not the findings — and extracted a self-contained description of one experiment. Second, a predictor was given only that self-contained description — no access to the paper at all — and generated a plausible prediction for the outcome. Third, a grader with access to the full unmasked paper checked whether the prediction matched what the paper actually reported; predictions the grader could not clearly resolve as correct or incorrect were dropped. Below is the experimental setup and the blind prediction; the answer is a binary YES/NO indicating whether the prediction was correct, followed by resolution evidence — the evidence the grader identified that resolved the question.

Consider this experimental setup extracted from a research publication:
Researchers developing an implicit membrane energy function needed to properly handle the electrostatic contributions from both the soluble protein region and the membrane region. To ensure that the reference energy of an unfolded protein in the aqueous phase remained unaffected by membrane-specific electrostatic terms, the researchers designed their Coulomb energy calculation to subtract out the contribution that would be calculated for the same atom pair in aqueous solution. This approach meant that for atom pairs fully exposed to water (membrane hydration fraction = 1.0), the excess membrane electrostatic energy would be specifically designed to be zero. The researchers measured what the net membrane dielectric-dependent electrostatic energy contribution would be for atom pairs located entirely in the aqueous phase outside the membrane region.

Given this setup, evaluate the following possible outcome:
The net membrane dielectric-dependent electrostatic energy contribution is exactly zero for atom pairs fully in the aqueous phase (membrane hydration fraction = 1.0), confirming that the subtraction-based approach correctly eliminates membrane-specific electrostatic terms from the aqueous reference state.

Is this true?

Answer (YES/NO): YES